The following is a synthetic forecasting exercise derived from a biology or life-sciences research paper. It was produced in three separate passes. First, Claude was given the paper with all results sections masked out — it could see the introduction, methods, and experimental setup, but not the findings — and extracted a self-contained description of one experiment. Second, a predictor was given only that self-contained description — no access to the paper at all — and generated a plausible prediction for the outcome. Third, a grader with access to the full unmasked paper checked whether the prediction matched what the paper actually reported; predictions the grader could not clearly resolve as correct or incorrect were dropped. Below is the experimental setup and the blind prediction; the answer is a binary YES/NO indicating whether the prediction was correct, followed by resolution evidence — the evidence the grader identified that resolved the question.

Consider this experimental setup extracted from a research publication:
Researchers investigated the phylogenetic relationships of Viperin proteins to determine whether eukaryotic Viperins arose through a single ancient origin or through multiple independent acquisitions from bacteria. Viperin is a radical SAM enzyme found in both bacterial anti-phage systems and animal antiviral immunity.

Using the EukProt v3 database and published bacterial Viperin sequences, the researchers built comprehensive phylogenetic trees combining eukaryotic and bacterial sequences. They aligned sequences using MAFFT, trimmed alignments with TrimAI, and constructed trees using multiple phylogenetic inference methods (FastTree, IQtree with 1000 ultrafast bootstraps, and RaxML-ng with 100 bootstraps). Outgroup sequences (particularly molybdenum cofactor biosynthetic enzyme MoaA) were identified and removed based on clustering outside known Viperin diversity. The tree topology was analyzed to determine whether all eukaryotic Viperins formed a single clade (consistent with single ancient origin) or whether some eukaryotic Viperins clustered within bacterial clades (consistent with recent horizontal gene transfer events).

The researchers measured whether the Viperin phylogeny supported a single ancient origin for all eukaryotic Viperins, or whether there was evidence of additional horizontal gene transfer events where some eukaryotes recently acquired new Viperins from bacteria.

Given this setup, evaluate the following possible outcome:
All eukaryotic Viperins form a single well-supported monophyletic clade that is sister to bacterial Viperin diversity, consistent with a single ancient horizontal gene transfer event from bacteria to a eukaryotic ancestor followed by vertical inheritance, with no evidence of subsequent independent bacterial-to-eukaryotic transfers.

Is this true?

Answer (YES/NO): NO